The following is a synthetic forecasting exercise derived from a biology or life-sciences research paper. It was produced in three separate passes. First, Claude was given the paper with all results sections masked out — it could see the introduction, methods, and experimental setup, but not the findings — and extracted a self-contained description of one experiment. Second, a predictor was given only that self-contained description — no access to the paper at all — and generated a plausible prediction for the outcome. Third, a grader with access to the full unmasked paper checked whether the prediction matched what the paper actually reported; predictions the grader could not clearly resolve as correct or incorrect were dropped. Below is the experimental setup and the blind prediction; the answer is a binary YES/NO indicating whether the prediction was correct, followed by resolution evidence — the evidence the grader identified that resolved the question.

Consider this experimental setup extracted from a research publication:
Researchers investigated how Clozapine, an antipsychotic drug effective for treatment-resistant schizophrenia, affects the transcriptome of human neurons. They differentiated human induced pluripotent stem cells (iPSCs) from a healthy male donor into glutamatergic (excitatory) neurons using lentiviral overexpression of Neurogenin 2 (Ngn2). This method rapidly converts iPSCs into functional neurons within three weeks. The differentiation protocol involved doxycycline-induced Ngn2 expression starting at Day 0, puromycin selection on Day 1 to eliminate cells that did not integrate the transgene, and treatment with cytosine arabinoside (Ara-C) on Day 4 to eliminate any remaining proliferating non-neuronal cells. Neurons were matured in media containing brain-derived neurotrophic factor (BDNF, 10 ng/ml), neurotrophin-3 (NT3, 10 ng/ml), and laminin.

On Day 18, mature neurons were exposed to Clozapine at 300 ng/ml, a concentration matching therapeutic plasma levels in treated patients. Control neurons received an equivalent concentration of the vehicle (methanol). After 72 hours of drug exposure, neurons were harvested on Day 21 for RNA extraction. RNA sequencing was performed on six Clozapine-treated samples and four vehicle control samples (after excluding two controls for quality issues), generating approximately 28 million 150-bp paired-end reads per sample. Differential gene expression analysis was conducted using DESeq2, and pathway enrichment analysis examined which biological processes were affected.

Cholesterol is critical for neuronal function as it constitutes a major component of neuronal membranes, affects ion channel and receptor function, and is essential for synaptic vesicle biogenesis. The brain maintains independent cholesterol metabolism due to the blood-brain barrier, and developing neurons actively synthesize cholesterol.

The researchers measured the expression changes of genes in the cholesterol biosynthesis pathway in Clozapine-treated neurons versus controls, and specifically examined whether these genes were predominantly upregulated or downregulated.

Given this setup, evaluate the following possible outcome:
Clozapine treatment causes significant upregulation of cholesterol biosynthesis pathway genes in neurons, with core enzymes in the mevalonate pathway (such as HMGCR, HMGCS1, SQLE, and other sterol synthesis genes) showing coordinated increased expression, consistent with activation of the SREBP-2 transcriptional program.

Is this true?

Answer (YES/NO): YES